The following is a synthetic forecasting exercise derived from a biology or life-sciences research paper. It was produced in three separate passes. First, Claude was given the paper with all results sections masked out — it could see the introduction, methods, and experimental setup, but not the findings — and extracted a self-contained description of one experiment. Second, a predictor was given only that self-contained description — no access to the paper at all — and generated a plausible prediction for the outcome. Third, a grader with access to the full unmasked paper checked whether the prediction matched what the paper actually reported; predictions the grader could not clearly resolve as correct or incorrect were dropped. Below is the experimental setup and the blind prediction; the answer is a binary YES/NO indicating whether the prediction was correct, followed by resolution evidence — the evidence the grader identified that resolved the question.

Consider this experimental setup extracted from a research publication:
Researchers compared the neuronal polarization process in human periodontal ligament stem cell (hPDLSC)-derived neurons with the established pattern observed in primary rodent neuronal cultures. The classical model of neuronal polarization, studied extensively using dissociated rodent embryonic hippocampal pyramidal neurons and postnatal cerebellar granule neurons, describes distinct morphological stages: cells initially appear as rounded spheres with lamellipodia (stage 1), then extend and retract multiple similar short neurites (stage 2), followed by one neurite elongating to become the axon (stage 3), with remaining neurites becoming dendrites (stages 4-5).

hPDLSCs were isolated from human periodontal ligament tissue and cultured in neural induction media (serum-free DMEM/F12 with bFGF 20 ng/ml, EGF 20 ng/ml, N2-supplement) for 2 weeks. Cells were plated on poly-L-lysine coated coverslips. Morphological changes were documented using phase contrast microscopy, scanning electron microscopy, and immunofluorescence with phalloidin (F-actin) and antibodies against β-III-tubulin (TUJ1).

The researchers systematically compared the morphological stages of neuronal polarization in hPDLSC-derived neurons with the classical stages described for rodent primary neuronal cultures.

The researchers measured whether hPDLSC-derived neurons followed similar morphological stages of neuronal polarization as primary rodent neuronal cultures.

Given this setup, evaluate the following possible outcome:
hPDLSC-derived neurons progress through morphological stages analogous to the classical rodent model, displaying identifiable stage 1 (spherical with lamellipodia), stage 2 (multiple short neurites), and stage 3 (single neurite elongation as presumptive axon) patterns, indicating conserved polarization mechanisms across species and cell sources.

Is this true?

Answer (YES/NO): NO